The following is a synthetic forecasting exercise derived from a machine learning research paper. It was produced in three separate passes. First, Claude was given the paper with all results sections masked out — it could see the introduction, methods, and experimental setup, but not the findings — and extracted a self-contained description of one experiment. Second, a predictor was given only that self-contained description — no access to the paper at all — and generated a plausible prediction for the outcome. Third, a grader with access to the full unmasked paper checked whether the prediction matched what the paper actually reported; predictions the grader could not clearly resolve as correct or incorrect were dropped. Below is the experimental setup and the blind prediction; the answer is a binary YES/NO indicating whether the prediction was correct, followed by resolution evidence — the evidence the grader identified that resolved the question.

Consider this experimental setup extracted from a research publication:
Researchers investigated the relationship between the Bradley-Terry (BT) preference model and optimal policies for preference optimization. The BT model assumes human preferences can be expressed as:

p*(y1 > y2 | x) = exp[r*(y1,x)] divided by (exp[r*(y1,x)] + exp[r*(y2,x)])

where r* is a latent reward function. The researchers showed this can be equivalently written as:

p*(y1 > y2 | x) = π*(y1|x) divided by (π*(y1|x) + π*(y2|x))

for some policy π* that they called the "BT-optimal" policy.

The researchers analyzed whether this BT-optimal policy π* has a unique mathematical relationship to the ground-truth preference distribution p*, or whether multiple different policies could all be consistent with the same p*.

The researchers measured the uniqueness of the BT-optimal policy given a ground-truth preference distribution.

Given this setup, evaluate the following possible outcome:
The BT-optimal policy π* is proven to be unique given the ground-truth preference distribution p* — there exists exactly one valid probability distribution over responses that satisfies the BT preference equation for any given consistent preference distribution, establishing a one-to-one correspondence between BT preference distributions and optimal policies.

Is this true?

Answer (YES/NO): YES